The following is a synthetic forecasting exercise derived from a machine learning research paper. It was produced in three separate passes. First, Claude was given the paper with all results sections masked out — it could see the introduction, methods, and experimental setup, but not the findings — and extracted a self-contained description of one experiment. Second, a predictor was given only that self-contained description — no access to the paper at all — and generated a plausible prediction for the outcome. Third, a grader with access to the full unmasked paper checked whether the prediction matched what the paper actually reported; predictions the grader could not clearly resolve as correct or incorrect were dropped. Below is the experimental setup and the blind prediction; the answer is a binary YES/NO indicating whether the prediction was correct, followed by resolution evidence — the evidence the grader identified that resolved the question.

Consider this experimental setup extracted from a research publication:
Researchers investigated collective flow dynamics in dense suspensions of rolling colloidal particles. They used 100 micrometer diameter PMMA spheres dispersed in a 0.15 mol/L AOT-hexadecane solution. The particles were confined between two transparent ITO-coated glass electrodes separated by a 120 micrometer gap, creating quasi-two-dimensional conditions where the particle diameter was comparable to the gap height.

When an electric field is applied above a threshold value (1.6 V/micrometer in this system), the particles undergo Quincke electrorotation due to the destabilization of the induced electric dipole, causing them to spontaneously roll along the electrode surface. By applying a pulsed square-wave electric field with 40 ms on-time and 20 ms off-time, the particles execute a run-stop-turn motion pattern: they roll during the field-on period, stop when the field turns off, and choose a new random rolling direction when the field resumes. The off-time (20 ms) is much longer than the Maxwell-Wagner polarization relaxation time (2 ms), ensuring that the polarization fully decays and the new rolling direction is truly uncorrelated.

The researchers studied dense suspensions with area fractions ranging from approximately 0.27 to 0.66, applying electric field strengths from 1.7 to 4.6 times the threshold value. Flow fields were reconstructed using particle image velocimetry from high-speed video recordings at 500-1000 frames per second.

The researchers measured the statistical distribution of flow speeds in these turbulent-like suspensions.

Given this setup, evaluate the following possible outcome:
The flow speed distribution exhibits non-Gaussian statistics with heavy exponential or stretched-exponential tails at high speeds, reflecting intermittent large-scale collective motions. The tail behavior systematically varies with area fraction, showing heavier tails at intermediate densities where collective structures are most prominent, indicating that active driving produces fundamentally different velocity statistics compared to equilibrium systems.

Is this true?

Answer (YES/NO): NO